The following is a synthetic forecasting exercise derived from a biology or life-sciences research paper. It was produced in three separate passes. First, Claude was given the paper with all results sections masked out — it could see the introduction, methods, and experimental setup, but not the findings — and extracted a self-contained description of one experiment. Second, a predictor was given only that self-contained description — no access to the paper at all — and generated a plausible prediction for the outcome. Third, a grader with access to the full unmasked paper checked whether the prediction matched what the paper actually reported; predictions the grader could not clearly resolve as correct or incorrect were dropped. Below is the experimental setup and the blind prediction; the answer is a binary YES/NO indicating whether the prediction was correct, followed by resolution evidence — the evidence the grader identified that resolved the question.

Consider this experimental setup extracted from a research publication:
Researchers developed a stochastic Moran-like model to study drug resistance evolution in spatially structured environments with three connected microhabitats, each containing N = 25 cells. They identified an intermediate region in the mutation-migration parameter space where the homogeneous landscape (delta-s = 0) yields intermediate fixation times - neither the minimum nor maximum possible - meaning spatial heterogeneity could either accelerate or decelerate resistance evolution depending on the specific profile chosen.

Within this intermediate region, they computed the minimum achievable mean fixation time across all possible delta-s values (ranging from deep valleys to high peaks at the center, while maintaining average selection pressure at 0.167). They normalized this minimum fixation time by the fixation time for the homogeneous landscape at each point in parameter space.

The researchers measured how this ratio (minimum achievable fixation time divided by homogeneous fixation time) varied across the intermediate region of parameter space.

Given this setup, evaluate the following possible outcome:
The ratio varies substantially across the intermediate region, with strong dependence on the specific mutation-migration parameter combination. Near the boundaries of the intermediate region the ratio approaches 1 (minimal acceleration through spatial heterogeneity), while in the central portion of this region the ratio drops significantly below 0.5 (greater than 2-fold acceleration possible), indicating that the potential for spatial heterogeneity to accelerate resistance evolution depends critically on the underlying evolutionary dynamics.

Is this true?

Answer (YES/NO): NO